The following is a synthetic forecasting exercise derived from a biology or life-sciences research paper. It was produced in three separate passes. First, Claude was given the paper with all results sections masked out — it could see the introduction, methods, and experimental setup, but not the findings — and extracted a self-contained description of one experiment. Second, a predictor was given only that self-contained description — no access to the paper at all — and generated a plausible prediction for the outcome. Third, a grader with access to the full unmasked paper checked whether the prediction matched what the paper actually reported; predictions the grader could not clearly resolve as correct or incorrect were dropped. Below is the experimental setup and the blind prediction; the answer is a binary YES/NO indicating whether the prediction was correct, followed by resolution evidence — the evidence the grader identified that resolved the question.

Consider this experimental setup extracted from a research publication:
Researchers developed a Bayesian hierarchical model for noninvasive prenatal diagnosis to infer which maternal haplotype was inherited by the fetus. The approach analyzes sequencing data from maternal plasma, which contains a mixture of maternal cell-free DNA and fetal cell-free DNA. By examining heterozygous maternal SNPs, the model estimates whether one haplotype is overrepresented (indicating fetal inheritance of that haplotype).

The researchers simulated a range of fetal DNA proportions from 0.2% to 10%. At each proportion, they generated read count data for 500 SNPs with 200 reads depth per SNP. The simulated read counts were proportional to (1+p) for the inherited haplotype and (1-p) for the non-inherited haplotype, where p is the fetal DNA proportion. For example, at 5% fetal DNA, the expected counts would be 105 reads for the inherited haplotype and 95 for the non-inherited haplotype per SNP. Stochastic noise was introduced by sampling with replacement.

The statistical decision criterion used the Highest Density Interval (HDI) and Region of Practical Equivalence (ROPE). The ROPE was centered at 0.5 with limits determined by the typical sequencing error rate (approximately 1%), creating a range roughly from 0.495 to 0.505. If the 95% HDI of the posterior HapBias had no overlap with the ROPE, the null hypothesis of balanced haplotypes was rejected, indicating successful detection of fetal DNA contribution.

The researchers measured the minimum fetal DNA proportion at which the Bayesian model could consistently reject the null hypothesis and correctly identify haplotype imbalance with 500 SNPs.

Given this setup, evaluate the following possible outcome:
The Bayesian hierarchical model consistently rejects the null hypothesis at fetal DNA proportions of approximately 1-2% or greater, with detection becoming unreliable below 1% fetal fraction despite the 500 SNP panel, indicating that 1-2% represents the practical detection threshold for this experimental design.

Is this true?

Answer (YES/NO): NO